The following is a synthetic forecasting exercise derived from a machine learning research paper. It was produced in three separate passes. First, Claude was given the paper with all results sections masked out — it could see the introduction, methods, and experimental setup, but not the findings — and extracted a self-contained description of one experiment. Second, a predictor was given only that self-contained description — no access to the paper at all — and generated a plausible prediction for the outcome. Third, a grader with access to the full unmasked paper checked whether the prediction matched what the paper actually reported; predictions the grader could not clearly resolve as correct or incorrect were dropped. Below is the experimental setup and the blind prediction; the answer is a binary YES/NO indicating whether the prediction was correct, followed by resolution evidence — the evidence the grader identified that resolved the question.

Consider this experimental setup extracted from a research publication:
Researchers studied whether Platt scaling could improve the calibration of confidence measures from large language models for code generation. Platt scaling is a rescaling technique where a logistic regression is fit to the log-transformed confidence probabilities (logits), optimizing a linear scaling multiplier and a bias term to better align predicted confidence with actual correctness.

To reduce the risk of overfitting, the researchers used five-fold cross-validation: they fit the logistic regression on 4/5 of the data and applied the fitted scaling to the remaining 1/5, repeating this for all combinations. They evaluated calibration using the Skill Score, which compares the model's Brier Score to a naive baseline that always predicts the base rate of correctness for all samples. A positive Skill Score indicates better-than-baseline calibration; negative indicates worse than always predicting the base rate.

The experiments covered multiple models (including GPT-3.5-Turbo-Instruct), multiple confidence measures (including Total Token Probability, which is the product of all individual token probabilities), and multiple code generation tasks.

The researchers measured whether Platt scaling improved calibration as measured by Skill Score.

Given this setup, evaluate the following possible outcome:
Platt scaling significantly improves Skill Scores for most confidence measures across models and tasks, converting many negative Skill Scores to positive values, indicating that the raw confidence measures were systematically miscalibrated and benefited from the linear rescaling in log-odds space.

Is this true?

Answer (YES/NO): NO